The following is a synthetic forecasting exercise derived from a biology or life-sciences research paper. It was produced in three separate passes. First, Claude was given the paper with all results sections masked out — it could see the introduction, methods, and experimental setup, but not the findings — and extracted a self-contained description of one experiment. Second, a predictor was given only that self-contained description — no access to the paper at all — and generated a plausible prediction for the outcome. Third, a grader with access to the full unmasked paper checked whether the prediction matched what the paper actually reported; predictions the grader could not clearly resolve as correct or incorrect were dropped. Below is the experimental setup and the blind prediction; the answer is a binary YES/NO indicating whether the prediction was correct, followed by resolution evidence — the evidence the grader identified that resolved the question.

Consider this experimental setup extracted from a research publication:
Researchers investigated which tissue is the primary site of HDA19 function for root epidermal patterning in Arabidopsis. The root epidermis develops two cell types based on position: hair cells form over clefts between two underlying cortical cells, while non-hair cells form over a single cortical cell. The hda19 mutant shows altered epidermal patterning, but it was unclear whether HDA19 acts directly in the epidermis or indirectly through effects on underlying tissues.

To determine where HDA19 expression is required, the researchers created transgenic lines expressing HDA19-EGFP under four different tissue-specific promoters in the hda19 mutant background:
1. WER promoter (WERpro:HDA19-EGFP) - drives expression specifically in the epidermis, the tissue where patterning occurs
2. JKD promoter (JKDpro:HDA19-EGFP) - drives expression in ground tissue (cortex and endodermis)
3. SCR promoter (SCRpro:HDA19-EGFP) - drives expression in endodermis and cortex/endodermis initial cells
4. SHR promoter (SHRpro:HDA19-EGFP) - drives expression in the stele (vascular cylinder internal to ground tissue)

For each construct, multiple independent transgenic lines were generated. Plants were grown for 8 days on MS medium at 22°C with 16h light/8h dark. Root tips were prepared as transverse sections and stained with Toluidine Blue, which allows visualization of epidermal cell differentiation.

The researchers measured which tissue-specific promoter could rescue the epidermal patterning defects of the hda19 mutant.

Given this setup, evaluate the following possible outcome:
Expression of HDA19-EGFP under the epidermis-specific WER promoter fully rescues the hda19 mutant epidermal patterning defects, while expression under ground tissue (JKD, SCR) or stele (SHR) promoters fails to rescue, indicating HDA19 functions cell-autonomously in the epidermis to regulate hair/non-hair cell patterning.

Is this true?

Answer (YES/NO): NO